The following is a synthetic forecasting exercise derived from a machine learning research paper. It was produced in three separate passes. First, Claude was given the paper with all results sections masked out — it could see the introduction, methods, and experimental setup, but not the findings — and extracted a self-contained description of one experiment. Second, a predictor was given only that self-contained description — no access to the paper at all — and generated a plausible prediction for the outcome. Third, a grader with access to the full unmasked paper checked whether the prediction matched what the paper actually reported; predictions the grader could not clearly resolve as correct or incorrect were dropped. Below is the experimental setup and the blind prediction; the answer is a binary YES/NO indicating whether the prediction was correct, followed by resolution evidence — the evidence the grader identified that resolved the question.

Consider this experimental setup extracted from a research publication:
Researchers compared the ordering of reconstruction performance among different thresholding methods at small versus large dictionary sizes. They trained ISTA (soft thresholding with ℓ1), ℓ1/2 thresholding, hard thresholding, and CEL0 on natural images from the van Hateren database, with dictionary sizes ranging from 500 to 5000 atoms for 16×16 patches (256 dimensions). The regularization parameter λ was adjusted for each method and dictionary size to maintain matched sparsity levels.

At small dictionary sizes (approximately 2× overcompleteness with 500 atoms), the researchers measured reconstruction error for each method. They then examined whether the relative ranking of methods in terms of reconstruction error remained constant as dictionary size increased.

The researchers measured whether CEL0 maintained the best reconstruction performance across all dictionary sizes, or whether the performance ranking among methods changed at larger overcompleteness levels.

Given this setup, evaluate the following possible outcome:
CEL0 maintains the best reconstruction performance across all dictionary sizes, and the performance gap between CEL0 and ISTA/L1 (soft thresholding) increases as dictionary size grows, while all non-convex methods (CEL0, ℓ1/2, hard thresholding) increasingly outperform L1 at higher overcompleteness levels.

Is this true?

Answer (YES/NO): NO